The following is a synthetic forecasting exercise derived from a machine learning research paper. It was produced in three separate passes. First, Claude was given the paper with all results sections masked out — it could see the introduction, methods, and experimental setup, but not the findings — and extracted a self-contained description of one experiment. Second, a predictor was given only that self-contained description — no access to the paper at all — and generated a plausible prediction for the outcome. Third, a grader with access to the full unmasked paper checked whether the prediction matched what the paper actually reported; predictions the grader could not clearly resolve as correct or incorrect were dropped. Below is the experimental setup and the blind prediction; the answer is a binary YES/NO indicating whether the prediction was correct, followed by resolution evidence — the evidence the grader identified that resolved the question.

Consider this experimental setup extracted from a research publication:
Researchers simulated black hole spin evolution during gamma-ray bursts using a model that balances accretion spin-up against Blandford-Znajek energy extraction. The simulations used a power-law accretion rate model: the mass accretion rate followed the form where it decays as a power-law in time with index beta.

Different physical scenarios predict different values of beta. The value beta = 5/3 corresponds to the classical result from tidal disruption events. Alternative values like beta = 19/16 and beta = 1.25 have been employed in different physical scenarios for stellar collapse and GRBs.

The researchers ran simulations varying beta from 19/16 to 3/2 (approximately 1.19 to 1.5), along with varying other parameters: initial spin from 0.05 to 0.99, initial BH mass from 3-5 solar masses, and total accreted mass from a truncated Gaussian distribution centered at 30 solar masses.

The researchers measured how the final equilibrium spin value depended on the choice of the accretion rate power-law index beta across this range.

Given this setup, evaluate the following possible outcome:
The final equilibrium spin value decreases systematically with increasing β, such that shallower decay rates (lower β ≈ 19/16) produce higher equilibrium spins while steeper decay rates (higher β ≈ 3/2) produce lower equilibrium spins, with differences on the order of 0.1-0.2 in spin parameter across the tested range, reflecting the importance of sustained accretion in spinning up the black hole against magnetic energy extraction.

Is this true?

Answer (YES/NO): NO